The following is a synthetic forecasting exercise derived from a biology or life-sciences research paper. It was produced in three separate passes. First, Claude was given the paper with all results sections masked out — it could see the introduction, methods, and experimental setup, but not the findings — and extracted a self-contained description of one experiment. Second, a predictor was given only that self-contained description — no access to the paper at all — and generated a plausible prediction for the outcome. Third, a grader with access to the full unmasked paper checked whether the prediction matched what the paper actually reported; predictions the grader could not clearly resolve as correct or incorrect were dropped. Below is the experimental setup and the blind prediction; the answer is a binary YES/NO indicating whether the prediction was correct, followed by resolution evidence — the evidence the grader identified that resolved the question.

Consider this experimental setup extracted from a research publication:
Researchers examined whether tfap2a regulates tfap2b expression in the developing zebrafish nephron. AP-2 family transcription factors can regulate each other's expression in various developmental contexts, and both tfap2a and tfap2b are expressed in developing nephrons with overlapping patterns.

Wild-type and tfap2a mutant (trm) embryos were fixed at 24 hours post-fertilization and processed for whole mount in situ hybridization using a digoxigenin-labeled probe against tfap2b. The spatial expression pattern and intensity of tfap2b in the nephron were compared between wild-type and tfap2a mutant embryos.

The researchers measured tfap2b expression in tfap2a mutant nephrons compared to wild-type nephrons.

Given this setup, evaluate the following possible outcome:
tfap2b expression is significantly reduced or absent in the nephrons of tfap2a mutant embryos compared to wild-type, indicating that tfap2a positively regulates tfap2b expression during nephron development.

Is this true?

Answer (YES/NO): YES